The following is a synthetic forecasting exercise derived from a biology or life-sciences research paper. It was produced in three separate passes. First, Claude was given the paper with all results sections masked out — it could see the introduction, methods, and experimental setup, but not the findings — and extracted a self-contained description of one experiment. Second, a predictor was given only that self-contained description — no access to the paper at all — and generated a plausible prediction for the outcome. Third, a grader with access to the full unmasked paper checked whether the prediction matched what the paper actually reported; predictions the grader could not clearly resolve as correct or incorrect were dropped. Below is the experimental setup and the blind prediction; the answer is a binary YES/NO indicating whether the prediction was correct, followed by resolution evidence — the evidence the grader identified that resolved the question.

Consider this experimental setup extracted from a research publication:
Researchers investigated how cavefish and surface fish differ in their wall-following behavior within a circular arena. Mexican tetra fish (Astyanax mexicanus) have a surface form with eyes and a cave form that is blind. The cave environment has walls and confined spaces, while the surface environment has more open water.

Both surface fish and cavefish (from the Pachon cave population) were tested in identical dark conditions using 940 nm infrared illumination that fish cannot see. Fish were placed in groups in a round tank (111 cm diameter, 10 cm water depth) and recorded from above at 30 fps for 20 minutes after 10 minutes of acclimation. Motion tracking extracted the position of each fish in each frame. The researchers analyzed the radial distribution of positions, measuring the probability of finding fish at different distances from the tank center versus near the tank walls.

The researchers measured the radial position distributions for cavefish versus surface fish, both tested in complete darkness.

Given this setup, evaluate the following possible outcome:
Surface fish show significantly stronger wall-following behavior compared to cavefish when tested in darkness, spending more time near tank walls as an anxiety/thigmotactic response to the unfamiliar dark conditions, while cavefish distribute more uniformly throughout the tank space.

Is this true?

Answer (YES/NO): NO